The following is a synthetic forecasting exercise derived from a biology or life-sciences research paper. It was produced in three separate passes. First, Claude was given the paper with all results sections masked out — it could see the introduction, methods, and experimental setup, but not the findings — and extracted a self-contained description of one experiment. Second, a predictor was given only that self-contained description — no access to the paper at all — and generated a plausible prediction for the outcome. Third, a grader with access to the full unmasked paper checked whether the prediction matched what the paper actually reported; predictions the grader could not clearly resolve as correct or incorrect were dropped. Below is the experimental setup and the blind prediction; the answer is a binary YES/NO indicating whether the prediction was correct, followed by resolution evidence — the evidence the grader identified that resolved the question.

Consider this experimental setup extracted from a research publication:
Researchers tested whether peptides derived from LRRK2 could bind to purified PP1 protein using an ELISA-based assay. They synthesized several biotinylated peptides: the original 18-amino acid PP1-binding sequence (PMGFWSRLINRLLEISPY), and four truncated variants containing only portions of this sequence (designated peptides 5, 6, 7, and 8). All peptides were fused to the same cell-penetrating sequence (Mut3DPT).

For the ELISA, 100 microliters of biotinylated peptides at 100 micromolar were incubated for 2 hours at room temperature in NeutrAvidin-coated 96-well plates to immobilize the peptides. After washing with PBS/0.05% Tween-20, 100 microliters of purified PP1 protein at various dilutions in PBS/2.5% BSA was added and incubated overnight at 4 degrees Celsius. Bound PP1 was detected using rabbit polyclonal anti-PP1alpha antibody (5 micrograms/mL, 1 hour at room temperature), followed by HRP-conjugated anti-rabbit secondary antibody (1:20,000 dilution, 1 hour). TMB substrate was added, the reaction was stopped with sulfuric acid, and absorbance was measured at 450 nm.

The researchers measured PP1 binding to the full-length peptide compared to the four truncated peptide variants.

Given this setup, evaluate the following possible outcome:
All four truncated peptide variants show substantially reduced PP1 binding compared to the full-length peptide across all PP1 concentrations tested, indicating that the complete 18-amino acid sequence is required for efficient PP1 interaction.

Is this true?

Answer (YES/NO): NO